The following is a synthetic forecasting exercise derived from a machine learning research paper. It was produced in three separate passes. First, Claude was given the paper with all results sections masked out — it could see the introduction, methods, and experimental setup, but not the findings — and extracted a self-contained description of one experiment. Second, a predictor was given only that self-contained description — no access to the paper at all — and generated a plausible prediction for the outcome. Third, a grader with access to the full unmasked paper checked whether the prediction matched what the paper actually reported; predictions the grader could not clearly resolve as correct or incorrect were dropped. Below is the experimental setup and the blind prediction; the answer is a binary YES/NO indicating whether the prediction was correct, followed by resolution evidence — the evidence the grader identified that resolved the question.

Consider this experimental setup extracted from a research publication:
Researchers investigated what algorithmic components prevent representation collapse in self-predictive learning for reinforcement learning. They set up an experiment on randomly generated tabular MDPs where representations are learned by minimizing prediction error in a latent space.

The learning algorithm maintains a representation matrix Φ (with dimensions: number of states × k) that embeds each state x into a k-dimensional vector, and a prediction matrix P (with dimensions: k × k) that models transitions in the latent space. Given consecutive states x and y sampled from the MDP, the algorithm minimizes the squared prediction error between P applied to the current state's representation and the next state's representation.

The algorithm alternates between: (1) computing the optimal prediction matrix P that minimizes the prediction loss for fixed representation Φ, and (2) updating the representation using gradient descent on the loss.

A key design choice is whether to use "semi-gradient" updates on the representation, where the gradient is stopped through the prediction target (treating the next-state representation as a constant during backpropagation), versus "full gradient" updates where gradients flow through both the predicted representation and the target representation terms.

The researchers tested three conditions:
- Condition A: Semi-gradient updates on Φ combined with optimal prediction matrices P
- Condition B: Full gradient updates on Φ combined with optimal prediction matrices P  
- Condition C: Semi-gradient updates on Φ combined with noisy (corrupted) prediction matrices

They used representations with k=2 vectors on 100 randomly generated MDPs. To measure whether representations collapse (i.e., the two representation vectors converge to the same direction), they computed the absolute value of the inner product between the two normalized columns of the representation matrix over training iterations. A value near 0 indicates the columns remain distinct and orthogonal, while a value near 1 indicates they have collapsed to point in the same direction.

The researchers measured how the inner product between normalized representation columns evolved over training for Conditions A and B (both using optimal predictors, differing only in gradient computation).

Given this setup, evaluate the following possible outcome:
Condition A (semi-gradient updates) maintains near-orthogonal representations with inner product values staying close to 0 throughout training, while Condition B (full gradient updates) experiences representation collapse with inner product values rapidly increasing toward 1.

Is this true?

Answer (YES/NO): YES